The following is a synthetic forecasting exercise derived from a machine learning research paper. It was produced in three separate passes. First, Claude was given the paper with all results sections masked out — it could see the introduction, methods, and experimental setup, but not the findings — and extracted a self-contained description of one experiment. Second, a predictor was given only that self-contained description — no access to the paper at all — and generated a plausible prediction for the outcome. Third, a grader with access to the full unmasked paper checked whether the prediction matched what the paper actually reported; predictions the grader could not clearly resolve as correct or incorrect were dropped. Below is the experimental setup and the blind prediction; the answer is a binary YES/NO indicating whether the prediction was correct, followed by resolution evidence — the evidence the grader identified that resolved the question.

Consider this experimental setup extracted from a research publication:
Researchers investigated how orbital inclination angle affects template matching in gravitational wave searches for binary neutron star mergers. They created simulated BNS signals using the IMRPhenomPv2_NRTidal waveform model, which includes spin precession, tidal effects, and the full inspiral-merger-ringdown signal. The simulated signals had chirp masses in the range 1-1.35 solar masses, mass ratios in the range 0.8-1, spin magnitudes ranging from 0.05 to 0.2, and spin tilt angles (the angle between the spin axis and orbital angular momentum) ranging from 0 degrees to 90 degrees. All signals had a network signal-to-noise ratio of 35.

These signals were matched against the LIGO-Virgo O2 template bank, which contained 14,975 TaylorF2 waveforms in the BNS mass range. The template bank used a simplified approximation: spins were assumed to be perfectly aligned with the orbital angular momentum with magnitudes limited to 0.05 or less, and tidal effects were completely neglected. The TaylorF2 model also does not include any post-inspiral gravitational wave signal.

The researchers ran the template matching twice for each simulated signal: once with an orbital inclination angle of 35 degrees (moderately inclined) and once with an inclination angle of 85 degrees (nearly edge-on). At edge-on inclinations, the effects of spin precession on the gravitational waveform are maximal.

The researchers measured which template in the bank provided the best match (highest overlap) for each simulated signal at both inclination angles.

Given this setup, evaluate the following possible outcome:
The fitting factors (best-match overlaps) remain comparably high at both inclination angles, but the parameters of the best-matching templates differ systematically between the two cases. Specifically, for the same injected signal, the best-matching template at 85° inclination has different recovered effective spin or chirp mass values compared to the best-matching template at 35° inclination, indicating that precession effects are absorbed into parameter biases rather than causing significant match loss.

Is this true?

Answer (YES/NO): NO